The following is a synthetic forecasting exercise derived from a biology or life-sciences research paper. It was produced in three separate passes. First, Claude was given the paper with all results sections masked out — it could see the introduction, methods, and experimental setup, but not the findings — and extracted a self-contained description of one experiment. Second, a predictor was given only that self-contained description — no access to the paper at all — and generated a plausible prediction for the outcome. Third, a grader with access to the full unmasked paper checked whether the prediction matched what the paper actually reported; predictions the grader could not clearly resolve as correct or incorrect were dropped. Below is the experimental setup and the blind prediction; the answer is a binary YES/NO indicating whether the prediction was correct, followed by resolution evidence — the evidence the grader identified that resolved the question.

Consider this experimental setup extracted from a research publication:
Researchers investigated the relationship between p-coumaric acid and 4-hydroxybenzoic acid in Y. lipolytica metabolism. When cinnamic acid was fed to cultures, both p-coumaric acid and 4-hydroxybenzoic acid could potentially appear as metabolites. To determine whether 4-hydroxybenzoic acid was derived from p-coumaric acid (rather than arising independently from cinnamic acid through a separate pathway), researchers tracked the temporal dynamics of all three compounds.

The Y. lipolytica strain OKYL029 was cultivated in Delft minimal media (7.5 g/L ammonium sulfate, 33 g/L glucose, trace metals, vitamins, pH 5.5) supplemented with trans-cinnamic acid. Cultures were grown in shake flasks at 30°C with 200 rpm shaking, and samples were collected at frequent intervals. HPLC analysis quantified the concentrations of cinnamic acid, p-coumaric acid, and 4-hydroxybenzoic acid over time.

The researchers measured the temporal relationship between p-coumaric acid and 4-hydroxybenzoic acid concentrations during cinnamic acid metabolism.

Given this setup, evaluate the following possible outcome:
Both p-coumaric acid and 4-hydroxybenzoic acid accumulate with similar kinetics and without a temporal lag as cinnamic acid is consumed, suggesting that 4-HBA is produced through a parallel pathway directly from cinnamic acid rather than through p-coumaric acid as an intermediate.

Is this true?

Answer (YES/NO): NO